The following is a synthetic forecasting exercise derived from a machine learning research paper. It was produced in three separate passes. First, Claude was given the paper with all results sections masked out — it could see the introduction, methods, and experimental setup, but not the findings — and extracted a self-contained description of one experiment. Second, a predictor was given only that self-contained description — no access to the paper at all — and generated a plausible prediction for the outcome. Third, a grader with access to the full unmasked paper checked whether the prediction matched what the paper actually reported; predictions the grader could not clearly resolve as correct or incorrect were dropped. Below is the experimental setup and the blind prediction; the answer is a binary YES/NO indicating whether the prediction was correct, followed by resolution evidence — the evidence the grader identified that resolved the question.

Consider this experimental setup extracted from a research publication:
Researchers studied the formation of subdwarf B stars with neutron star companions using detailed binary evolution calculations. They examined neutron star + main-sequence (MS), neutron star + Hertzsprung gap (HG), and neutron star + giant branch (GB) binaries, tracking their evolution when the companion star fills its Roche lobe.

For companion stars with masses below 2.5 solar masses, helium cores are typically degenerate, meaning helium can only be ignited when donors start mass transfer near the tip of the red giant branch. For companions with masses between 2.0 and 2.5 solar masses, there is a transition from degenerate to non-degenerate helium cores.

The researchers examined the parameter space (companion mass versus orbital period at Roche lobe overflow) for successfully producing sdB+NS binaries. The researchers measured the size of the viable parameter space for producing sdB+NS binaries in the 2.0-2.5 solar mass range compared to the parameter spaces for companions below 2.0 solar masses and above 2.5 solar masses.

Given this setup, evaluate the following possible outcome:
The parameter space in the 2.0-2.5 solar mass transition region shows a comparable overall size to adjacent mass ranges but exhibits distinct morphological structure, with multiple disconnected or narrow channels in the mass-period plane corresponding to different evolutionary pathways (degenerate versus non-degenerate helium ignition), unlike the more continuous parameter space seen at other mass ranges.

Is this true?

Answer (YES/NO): NO